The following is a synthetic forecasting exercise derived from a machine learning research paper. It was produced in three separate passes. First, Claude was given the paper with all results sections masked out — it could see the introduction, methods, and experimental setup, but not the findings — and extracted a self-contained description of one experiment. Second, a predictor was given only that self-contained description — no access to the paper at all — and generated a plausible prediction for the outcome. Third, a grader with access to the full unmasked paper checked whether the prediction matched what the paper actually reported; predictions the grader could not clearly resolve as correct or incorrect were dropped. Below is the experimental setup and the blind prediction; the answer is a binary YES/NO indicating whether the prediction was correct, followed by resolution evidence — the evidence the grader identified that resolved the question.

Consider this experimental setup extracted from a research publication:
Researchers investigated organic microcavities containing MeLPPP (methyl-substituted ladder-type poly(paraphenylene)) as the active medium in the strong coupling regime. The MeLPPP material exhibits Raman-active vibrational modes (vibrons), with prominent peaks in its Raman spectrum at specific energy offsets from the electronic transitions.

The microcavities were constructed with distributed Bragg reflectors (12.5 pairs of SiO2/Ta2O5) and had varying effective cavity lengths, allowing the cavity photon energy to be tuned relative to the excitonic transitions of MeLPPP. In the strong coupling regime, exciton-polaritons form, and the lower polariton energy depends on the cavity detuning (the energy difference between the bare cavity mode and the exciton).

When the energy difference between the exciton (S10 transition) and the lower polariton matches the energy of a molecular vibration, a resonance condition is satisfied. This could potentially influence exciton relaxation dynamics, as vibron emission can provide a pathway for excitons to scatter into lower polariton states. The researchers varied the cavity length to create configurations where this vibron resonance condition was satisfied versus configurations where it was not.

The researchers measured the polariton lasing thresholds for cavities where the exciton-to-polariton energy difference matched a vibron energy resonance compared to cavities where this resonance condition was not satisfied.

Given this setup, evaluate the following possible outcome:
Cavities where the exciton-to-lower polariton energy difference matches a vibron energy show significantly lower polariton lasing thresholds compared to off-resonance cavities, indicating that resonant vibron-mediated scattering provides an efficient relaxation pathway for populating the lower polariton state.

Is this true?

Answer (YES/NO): YES